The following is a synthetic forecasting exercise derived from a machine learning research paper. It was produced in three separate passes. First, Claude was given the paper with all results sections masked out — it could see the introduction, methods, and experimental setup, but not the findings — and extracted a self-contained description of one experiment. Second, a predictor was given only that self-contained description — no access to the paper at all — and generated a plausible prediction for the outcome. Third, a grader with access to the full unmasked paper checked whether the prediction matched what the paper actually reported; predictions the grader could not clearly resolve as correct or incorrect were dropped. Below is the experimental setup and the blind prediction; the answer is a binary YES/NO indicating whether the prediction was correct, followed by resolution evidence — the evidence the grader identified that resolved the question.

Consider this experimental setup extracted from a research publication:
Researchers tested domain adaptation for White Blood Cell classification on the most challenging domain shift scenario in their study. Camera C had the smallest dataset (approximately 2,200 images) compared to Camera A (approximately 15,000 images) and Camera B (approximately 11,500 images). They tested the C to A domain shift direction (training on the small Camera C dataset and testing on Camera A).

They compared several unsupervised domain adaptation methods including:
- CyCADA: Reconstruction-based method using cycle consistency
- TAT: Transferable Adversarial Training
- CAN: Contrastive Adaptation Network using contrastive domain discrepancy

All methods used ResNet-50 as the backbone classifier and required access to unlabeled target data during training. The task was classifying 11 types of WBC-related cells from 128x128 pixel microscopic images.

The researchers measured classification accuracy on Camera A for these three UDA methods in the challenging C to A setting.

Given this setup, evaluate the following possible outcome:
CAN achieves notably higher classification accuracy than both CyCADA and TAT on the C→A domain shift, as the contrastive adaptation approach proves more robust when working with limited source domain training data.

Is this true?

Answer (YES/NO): NO